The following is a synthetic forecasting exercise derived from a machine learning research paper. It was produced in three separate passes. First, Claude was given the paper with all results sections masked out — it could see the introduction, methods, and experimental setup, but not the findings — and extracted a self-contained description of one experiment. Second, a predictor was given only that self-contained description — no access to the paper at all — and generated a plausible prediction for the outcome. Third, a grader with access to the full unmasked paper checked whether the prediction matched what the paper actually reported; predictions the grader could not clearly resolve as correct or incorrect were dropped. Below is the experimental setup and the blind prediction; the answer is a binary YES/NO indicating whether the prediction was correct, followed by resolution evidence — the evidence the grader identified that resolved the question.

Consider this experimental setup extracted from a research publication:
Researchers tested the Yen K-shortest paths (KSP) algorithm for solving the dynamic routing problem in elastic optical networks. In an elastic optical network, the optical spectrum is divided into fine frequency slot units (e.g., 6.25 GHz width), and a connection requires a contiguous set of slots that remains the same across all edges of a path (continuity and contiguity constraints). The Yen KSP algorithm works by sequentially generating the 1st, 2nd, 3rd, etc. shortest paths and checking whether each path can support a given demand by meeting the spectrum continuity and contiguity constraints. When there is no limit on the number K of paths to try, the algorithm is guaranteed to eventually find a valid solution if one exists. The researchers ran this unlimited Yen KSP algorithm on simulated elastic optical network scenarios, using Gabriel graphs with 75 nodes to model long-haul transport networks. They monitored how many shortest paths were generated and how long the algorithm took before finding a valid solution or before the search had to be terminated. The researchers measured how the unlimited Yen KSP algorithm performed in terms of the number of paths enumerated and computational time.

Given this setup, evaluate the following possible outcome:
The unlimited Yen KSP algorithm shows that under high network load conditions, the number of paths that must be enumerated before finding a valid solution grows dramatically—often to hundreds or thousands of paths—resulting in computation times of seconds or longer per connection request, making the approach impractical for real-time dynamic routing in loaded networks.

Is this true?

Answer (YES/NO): NO